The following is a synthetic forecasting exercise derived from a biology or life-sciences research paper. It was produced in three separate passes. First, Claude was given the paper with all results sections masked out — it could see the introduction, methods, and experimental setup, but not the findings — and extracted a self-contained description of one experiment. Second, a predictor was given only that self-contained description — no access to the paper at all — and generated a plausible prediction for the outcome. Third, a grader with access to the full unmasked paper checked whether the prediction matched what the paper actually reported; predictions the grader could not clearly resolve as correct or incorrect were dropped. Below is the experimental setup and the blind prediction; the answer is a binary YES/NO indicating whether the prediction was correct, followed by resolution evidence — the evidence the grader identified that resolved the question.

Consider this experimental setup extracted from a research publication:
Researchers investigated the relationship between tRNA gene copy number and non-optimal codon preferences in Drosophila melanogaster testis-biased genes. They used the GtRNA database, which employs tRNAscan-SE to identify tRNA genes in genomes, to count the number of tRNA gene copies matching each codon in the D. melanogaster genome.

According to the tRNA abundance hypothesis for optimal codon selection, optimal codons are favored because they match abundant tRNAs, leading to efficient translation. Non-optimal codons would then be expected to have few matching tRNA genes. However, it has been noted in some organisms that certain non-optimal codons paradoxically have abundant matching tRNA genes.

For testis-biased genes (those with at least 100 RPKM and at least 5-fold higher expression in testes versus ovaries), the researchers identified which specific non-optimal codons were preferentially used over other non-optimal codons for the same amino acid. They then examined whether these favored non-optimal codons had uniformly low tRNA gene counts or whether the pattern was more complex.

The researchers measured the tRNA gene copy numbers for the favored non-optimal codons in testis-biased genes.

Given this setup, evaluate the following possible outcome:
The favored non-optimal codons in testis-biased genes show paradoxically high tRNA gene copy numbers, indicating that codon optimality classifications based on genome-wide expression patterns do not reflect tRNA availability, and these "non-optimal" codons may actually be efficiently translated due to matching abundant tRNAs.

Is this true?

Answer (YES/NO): NO